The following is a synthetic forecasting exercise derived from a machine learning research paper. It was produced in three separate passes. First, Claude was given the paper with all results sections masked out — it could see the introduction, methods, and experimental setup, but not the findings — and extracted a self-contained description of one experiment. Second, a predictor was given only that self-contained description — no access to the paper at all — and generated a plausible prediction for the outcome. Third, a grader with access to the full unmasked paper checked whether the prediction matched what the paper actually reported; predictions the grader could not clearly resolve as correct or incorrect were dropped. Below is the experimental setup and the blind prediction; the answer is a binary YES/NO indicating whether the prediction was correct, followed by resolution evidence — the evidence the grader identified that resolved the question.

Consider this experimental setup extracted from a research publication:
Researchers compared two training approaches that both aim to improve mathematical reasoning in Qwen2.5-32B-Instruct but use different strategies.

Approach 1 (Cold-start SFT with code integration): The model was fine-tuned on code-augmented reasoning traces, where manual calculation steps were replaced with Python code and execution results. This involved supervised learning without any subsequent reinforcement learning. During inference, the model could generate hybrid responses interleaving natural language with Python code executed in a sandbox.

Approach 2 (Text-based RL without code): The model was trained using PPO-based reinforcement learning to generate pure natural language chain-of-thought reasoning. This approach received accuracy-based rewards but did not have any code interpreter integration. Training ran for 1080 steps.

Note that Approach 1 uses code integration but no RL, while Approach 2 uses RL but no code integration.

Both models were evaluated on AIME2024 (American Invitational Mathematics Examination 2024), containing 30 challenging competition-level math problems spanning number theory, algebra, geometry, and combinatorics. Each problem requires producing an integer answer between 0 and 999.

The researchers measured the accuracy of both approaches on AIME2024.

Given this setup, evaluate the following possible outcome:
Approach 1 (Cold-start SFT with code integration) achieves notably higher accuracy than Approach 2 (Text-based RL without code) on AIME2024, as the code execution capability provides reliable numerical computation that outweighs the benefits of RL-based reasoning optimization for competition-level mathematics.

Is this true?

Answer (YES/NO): NO